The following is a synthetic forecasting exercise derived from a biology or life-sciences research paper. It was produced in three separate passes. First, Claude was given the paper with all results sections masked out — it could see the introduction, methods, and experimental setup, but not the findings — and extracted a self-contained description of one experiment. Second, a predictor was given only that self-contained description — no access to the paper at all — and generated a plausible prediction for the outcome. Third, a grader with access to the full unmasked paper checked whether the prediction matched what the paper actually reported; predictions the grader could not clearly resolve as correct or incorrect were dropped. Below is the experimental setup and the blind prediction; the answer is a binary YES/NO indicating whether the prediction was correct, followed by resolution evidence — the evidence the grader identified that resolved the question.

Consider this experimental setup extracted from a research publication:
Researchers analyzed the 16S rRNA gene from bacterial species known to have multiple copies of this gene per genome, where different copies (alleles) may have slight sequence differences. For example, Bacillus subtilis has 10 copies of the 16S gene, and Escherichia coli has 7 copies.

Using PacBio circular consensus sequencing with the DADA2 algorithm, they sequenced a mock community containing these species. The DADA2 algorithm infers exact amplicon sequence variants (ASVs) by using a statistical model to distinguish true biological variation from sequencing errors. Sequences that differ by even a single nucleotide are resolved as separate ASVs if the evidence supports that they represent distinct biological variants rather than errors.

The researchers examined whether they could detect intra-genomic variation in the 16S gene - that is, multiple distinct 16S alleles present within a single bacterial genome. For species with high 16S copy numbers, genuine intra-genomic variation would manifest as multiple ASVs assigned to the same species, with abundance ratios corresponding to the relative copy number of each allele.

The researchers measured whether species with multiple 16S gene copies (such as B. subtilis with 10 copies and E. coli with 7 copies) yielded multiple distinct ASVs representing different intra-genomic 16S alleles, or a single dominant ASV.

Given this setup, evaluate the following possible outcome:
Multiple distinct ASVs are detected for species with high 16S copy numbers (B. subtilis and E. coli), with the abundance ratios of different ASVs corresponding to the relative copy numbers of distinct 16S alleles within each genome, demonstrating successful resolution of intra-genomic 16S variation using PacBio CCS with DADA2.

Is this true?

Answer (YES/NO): YES